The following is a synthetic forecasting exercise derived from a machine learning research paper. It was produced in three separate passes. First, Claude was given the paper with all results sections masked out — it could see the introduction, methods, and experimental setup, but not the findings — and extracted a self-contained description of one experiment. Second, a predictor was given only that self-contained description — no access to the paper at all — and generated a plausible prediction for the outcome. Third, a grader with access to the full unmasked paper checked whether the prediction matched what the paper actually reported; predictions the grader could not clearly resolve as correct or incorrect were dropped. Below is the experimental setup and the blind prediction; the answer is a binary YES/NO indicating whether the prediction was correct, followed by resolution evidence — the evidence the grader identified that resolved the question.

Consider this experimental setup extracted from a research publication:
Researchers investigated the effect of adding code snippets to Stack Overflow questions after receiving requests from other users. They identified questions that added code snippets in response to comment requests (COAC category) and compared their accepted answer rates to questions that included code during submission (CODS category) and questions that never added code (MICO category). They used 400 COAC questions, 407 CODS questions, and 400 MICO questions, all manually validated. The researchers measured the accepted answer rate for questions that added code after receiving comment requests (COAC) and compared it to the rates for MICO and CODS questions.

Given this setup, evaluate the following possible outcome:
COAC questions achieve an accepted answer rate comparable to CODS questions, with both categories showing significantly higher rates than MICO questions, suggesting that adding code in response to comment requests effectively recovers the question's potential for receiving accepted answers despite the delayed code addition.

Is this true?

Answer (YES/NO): NO